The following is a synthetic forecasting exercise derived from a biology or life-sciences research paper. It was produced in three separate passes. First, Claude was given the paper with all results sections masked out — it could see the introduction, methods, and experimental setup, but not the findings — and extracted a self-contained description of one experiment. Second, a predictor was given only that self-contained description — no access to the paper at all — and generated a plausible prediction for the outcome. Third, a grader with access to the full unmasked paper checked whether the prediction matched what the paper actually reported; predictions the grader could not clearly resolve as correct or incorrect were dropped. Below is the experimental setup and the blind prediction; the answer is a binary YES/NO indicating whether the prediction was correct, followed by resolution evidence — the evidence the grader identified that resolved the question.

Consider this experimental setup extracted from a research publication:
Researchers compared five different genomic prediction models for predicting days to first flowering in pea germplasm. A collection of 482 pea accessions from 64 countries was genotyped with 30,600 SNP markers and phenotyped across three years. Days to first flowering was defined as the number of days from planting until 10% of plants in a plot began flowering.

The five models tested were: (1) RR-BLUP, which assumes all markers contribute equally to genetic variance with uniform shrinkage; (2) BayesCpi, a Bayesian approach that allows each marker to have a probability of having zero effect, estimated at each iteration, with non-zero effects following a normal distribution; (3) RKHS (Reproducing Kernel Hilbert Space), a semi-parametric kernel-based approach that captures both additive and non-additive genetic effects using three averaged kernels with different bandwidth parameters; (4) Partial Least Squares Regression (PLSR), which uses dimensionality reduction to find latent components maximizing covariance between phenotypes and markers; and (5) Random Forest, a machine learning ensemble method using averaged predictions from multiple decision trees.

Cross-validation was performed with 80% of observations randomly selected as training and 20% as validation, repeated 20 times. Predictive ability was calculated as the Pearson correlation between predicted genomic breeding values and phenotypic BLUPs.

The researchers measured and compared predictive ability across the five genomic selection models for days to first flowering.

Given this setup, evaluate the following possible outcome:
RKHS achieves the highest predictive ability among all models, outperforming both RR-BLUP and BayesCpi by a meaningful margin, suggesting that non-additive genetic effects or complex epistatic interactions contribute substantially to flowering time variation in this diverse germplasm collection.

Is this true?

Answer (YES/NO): NO